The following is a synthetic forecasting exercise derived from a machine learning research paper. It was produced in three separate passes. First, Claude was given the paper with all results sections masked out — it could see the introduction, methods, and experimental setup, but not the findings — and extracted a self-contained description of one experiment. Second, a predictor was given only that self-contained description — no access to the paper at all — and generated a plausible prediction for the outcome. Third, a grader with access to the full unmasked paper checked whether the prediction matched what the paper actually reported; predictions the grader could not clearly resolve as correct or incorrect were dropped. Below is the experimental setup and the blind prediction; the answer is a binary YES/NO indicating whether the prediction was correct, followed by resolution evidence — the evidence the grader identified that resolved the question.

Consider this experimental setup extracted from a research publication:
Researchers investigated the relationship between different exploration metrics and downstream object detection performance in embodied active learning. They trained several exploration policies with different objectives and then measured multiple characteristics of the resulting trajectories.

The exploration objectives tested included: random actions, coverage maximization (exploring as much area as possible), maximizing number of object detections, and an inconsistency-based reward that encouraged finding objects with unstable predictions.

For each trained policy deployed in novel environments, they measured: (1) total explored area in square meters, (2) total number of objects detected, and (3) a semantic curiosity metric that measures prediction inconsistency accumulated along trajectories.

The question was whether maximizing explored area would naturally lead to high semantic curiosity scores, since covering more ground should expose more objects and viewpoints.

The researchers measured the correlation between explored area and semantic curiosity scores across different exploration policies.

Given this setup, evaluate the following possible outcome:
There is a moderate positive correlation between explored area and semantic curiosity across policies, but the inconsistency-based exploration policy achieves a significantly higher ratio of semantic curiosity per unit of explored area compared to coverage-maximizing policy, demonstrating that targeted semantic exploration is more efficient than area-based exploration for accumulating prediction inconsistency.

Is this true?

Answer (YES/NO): NO